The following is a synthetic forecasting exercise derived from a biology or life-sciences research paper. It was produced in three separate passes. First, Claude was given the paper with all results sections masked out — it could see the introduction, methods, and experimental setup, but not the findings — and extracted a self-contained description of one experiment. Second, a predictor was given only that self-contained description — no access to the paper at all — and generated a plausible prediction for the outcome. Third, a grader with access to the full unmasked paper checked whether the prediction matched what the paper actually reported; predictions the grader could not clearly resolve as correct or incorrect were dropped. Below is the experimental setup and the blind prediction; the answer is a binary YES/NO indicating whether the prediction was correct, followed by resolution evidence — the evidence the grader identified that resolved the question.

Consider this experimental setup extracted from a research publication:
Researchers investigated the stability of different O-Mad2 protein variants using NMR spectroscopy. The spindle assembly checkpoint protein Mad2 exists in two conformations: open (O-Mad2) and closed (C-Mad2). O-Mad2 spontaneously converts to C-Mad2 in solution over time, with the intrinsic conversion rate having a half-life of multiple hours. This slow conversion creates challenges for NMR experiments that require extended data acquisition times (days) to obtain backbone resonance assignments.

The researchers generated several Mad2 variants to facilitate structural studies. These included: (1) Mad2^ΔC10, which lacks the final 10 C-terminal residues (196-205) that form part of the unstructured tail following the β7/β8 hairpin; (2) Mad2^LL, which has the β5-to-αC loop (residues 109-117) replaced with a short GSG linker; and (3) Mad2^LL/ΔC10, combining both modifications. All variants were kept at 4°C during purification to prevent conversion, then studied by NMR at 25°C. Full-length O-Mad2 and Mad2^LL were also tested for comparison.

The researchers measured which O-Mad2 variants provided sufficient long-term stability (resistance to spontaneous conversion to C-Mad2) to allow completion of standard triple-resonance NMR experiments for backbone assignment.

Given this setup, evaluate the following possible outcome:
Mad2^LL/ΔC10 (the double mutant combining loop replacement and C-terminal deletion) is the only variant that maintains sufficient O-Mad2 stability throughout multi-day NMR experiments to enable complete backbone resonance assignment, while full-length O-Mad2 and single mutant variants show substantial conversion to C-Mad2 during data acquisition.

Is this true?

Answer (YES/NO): NO